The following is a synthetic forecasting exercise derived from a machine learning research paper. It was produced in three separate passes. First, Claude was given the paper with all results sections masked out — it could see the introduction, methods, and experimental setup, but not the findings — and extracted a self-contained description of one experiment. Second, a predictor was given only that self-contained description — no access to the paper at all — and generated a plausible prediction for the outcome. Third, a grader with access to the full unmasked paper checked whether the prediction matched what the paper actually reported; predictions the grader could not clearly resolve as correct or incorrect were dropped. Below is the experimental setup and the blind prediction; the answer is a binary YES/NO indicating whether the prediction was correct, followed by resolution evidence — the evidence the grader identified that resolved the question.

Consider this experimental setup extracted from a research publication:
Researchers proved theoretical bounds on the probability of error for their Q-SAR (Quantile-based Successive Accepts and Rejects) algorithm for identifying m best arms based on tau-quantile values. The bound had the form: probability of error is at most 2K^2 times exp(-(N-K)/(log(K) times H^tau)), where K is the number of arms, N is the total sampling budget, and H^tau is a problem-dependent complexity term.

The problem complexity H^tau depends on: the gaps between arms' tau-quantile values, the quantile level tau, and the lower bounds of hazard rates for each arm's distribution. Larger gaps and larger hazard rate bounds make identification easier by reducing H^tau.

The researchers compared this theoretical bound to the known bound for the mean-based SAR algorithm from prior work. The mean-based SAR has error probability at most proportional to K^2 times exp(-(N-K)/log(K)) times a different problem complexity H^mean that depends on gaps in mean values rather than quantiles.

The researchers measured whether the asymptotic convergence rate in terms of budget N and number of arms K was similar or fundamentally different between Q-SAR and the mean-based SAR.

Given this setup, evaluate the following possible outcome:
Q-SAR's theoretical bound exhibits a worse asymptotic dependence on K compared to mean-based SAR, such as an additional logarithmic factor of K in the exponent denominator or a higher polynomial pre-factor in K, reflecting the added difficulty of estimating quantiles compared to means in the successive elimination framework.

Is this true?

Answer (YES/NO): NO